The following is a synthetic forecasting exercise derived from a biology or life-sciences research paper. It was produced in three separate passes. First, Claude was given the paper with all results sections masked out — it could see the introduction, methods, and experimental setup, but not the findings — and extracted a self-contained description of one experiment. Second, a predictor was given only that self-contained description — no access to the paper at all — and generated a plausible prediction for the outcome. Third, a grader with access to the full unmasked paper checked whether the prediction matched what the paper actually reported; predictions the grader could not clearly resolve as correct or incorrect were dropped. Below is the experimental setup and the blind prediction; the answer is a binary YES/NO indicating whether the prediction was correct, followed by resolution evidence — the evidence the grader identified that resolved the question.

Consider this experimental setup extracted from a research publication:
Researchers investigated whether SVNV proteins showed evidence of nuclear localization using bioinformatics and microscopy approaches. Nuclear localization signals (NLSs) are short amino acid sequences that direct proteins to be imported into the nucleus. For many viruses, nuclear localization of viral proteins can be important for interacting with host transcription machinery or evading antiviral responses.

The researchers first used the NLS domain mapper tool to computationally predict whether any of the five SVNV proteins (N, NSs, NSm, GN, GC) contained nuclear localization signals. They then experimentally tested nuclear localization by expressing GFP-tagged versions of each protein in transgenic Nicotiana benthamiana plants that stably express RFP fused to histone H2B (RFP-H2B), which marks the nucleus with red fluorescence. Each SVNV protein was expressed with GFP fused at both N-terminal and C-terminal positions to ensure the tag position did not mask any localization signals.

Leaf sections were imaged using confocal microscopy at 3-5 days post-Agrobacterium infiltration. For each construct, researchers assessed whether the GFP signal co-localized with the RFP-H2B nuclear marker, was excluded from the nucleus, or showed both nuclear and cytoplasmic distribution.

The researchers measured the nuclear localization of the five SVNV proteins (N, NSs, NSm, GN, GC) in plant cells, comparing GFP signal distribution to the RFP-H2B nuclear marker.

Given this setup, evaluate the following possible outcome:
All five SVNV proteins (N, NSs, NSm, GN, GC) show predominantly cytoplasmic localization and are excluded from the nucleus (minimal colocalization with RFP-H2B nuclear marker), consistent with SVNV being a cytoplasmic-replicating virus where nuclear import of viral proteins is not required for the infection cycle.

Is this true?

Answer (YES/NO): NO